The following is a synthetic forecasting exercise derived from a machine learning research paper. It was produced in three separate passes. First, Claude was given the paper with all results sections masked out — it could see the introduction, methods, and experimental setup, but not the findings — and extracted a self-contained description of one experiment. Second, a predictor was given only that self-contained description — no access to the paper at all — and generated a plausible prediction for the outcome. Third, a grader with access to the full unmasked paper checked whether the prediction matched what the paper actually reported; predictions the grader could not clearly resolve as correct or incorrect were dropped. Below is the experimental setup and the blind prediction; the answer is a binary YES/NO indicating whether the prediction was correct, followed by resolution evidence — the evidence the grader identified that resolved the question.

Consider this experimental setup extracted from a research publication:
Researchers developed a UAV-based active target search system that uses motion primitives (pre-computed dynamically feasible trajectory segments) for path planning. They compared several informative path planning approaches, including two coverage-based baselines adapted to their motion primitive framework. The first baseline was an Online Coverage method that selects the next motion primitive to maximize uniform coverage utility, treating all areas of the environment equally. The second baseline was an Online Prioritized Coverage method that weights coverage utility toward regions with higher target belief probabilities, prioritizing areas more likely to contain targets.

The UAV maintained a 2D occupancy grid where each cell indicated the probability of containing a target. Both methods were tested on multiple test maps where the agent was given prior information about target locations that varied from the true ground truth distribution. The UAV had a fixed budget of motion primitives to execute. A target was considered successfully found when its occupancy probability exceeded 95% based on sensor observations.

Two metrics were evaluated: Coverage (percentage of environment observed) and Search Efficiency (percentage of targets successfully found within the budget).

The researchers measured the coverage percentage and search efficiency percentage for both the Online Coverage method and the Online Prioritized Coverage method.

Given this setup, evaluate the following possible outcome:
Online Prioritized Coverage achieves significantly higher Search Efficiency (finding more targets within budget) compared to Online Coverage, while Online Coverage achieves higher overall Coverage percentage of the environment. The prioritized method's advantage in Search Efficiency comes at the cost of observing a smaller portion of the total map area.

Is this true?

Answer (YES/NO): NO